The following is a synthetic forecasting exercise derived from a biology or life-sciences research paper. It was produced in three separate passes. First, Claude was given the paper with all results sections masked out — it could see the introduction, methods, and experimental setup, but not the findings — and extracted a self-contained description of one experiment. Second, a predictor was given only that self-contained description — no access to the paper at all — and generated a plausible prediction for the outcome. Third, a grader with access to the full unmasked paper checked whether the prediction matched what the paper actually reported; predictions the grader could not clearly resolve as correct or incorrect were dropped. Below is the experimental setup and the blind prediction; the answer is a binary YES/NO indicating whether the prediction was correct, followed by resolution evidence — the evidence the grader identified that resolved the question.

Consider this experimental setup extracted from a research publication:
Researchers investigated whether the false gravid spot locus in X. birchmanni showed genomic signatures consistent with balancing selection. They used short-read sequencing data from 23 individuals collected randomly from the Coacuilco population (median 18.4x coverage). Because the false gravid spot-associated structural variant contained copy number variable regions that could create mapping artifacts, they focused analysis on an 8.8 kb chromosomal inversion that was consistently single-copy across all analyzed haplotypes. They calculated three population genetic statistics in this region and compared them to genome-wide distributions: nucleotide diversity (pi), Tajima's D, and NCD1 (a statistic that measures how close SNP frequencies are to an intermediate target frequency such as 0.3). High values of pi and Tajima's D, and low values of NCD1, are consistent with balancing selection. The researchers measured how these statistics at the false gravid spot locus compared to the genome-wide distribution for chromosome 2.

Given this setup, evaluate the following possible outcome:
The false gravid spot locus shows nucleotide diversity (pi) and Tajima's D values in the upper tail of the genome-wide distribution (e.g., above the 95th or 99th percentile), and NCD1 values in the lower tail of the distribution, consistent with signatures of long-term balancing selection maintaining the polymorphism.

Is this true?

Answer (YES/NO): NO